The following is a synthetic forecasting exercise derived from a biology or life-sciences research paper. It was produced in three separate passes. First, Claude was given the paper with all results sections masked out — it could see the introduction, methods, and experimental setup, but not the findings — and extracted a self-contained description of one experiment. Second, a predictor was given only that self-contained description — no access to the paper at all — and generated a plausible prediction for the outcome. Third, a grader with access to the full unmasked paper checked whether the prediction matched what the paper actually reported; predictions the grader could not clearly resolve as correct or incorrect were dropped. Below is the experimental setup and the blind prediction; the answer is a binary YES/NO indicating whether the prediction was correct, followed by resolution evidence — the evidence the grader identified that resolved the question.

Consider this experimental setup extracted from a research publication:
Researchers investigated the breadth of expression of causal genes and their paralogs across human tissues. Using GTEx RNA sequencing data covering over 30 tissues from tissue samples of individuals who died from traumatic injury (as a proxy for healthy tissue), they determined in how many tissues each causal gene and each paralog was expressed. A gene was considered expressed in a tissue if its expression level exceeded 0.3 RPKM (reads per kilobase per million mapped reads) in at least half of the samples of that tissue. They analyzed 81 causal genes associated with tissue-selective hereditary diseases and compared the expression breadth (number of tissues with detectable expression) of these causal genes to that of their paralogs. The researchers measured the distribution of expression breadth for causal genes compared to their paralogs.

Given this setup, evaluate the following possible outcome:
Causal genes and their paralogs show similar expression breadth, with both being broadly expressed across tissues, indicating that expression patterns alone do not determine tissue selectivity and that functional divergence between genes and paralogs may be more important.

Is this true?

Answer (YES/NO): NO